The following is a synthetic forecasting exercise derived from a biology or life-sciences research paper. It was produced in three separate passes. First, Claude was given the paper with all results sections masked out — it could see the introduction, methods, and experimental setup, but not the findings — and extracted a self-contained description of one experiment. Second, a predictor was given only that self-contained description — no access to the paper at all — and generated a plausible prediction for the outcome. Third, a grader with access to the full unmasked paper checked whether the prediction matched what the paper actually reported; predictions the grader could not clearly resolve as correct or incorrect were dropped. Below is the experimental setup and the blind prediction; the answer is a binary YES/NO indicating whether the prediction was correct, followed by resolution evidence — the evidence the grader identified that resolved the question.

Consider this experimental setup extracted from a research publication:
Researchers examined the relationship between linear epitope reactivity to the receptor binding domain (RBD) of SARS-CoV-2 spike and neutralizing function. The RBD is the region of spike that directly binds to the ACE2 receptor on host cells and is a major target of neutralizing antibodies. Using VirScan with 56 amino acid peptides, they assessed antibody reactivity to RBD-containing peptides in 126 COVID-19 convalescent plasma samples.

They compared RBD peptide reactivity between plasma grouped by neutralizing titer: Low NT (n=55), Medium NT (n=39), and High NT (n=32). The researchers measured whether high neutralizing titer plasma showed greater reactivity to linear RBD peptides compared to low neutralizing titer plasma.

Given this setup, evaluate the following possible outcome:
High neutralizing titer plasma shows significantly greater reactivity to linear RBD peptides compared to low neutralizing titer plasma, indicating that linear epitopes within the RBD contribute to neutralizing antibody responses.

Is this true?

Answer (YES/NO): YES